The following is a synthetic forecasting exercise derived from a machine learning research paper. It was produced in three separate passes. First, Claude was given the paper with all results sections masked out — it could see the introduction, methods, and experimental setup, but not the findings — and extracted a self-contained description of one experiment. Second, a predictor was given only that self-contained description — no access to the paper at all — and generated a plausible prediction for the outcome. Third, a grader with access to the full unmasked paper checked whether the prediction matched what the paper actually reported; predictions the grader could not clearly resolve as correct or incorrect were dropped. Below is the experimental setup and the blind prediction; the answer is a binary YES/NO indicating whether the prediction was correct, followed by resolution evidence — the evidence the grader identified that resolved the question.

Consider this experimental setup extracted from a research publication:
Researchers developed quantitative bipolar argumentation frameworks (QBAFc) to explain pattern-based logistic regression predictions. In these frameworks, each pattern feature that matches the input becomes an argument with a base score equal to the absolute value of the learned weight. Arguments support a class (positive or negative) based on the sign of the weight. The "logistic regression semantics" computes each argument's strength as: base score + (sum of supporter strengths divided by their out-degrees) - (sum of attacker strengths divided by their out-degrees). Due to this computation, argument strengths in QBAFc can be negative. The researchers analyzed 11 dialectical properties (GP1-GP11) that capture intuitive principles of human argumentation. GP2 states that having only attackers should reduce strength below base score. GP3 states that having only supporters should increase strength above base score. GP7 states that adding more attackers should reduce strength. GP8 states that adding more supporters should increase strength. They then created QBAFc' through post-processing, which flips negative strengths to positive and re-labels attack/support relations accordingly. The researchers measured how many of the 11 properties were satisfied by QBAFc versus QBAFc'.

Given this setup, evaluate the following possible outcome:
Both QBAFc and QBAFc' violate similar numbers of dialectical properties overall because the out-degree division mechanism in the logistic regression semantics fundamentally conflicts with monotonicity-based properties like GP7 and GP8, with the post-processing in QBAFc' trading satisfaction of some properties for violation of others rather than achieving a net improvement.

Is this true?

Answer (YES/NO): NO